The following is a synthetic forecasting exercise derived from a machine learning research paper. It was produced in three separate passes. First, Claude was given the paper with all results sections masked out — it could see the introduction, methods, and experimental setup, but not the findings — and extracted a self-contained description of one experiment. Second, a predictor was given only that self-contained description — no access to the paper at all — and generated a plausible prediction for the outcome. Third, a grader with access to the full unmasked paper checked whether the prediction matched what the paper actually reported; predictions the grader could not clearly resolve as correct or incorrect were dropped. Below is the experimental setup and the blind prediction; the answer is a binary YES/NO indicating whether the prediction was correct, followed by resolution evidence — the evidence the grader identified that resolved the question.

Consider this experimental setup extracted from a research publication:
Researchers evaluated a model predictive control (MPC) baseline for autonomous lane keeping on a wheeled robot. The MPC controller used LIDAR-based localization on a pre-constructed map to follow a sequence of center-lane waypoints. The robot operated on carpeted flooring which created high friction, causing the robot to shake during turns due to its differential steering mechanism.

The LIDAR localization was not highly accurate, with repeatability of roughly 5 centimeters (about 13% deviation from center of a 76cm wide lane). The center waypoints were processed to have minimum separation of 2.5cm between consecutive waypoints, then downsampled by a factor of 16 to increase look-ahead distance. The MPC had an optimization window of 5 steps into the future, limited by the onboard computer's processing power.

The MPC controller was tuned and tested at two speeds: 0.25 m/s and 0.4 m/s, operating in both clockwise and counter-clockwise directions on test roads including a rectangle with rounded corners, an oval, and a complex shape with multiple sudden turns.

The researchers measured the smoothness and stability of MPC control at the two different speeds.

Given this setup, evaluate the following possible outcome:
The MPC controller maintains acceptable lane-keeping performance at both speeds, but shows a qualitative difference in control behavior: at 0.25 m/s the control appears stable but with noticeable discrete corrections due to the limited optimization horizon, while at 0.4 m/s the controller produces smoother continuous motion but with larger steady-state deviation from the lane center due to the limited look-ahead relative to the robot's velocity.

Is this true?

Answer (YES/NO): NO